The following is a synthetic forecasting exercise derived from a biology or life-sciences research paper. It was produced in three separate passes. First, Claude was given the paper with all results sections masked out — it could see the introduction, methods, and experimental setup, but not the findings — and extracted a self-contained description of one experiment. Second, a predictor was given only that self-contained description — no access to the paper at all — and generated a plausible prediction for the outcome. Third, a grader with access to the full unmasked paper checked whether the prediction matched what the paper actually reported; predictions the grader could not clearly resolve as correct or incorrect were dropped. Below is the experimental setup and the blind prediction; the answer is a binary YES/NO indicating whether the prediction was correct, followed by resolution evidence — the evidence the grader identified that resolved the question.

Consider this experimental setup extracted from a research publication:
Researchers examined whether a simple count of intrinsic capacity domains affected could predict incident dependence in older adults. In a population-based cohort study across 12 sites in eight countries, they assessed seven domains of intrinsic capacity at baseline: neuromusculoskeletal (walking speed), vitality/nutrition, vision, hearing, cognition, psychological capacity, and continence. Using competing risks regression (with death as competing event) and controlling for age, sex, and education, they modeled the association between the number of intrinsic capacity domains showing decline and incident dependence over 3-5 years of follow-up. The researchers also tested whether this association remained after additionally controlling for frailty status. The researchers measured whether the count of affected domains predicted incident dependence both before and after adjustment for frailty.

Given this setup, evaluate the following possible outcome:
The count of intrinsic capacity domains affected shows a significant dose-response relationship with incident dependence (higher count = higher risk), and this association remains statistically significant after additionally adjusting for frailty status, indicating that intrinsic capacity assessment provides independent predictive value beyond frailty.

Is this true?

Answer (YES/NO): YES